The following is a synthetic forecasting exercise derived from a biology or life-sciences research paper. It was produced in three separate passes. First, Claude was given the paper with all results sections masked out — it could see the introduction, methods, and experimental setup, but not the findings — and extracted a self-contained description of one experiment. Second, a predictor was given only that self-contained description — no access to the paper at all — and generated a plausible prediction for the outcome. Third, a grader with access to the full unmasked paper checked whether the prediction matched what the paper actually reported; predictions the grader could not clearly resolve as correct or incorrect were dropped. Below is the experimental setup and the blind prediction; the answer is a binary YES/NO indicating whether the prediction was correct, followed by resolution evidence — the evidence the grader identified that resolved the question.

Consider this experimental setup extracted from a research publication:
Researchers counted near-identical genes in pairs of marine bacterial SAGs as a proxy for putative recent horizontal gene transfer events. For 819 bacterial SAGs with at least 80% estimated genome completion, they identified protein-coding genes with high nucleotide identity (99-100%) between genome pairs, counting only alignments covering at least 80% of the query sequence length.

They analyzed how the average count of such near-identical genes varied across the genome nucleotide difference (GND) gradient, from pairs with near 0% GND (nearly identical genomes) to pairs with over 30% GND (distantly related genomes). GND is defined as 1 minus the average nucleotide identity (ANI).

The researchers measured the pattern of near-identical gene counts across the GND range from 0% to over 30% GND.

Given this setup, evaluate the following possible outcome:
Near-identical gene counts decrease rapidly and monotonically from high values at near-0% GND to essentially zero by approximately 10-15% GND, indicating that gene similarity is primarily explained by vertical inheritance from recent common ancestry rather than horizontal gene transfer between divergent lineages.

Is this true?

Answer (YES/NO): NO